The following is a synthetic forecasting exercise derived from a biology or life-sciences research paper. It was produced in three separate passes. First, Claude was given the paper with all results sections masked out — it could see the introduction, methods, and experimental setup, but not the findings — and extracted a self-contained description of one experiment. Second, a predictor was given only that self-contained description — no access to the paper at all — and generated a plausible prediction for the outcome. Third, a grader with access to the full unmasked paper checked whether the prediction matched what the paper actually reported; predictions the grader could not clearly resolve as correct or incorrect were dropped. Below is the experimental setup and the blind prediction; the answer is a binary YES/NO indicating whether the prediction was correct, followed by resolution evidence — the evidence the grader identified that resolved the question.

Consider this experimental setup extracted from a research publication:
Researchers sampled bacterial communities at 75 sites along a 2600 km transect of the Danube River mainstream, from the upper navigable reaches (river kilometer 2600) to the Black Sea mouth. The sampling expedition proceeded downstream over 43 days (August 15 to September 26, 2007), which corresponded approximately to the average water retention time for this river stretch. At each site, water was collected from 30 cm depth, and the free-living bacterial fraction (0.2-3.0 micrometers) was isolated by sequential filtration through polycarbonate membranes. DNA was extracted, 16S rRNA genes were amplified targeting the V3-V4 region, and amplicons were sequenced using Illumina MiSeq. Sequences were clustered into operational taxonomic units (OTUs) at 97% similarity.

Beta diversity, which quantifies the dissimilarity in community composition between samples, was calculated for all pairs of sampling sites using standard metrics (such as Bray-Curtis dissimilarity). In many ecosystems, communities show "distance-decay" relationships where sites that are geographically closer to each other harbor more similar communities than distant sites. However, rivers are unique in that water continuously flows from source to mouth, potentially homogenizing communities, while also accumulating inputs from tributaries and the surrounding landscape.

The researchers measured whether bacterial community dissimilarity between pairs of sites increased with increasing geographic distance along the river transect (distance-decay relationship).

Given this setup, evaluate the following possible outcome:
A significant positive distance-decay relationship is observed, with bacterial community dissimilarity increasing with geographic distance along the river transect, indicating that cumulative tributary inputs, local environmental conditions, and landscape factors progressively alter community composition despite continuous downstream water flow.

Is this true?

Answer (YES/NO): YES